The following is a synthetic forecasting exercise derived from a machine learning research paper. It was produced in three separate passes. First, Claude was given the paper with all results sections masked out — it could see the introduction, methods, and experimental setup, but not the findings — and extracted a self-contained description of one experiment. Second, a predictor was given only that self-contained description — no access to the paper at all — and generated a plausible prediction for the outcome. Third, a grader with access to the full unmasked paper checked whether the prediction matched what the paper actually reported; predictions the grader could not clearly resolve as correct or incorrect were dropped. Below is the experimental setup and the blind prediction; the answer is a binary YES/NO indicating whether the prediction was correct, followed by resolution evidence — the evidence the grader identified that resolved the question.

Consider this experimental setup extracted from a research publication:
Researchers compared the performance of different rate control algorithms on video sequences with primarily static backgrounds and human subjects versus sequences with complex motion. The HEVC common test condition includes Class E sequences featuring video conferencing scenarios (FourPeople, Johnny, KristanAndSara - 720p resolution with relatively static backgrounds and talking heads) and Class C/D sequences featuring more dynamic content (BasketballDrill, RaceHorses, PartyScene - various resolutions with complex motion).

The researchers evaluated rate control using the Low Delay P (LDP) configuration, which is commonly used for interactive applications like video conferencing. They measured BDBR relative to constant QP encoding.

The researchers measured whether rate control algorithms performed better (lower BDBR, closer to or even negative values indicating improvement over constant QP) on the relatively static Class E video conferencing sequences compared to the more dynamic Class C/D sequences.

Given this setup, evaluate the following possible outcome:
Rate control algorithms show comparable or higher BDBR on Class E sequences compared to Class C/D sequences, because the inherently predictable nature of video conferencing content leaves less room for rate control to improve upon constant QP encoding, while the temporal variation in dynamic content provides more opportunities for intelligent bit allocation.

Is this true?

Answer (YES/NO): NO